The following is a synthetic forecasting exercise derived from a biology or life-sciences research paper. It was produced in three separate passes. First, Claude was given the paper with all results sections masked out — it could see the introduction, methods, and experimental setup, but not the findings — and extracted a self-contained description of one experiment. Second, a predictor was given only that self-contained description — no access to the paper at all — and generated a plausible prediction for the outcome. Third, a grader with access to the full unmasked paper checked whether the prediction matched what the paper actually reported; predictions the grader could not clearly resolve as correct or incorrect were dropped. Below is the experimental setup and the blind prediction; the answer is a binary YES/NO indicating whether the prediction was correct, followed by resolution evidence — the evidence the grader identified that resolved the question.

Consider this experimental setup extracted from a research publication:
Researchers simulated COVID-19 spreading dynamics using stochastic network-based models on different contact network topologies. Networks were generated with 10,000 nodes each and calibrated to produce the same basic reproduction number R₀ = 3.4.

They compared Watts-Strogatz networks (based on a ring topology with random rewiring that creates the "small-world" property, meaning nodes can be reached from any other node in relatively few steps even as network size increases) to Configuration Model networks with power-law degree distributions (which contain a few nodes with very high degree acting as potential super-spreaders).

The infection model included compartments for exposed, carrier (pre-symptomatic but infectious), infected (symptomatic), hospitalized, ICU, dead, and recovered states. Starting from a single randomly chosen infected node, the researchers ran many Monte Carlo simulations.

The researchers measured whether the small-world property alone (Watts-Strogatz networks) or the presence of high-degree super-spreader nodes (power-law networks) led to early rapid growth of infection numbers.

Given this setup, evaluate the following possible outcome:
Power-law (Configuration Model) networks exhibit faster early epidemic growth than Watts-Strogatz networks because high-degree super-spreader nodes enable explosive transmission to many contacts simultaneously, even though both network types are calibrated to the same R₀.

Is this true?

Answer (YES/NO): YES